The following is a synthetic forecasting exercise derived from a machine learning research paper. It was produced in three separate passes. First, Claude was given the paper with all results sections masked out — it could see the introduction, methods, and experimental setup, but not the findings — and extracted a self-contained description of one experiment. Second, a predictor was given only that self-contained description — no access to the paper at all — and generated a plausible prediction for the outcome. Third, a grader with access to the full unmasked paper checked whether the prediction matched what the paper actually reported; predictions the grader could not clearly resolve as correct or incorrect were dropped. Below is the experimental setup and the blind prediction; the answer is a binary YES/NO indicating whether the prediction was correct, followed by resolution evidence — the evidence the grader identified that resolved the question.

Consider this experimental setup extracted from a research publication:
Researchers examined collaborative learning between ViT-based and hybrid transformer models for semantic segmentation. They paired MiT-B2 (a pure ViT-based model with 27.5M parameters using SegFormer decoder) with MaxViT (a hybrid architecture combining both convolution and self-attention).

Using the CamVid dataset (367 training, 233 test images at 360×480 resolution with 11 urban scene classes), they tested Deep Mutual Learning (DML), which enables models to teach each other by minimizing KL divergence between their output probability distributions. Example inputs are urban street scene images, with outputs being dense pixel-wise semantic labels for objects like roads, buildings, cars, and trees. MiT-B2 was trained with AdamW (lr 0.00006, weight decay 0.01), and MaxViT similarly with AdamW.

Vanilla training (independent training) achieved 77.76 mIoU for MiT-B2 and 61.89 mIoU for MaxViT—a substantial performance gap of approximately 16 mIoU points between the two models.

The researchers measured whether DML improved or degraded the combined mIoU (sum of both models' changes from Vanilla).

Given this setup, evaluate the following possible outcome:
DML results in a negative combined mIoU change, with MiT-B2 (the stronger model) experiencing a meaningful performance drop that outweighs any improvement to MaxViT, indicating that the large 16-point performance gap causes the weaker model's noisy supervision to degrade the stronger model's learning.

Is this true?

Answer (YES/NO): NO